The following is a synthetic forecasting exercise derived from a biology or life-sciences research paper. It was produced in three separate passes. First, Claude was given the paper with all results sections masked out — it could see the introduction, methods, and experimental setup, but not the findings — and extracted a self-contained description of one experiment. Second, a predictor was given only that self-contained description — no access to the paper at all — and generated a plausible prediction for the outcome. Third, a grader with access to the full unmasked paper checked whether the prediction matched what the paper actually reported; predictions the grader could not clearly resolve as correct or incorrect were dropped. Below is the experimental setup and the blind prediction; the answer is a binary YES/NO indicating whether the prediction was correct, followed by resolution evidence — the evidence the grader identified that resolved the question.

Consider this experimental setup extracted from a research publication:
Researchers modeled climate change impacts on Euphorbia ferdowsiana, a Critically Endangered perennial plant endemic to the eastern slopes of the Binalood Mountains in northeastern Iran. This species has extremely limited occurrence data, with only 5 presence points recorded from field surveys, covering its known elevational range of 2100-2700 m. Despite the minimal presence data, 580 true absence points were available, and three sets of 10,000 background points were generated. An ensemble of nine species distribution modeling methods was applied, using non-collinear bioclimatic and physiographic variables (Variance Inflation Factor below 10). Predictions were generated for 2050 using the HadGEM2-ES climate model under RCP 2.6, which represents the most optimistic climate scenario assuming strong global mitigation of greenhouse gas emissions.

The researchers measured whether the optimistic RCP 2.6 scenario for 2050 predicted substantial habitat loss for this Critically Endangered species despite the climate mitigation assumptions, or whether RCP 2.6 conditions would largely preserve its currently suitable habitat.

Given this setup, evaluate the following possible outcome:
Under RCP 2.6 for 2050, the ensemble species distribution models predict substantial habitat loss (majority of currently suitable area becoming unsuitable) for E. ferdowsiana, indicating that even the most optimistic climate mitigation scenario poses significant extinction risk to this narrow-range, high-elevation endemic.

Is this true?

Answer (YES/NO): YES